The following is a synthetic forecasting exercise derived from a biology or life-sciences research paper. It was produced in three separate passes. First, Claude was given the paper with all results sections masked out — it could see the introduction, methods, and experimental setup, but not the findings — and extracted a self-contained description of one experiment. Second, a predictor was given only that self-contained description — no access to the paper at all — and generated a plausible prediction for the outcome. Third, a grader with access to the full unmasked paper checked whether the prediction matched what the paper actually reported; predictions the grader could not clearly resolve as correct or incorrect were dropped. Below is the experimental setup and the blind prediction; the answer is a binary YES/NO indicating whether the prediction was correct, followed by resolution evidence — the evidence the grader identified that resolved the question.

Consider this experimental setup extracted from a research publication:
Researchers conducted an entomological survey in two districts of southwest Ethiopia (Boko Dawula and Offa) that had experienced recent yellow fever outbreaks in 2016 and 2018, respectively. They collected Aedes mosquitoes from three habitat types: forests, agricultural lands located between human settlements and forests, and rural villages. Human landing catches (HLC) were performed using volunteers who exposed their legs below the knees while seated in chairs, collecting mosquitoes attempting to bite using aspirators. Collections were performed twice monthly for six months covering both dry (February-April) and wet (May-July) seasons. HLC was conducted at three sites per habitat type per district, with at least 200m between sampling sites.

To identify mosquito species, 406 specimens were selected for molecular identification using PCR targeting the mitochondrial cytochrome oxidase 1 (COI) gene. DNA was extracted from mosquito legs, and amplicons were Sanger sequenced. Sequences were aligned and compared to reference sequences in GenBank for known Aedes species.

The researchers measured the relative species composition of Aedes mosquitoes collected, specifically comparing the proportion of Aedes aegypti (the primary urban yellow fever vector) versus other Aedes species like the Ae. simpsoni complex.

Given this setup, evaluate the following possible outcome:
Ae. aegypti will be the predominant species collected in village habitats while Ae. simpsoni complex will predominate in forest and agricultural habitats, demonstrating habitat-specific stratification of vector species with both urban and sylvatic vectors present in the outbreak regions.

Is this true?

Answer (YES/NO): NO